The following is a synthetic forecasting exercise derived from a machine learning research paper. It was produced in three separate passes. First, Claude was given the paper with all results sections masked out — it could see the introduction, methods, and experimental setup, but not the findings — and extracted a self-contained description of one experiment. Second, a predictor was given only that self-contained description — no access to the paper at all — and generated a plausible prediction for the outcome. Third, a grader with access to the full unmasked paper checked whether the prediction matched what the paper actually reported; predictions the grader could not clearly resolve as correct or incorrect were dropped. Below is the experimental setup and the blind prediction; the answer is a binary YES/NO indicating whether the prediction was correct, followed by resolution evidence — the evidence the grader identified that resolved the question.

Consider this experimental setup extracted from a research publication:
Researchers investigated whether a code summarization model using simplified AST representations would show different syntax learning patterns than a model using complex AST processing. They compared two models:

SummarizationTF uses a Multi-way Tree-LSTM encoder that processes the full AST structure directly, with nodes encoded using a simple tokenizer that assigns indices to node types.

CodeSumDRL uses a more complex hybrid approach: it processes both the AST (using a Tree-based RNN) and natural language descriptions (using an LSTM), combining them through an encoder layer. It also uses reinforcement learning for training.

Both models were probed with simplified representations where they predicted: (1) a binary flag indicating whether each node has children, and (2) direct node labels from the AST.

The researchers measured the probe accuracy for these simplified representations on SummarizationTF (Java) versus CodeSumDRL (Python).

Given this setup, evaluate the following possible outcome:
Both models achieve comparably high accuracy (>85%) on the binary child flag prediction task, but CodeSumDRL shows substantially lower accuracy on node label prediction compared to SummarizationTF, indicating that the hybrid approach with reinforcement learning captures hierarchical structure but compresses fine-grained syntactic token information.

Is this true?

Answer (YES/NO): NO